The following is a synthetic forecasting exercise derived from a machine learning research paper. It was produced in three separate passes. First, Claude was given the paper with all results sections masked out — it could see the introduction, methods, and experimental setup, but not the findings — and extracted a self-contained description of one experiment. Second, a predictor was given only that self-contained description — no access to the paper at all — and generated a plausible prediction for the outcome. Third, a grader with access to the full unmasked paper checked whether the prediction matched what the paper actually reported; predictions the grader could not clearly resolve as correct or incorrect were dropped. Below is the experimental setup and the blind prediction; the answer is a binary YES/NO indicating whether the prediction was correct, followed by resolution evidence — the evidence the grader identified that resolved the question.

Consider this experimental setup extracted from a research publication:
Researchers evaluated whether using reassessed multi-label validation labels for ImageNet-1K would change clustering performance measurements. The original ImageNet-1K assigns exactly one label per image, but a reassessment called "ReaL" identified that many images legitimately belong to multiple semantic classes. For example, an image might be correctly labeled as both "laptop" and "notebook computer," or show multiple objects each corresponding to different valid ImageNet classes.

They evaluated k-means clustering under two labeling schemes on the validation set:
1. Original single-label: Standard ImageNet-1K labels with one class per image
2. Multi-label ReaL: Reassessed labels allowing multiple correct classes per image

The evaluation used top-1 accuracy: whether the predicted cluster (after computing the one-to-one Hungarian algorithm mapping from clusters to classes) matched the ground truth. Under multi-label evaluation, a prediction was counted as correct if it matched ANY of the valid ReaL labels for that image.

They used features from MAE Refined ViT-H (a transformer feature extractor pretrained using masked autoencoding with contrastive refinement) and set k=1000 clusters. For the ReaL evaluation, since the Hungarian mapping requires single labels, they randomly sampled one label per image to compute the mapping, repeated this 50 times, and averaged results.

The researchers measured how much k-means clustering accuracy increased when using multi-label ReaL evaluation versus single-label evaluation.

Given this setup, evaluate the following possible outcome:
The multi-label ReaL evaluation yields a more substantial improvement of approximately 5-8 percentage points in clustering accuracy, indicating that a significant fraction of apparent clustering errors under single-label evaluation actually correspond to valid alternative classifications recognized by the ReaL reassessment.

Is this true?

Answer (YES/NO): NO